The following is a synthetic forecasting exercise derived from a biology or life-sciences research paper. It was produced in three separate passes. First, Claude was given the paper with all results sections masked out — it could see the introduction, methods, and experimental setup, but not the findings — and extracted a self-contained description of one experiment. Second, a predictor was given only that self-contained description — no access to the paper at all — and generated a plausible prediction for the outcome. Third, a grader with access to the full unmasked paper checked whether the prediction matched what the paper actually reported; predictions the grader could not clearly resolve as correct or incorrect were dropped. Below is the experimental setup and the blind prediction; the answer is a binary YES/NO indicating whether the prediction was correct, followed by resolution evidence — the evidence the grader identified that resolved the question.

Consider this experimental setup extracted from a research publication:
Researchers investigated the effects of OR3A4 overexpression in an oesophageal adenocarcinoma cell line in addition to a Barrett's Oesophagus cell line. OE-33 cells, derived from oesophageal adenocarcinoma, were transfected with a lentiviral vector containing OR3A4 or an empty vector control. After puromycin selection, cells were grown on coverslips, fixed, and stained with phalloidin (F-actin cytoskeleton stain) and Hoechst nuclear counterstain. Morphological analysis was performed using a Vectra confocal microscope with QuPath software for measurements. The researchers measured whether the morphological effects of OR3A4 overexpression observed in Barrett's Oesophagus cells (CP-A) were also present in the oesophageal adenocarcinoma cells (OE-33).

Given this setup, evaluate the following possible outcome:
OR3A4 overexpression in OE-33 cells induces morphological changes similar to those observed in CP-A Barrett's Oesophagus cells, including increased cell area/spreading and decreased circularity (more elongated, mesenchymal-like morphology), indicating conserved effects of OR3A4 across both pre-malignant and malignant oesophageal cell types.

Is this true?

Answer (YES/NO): NO